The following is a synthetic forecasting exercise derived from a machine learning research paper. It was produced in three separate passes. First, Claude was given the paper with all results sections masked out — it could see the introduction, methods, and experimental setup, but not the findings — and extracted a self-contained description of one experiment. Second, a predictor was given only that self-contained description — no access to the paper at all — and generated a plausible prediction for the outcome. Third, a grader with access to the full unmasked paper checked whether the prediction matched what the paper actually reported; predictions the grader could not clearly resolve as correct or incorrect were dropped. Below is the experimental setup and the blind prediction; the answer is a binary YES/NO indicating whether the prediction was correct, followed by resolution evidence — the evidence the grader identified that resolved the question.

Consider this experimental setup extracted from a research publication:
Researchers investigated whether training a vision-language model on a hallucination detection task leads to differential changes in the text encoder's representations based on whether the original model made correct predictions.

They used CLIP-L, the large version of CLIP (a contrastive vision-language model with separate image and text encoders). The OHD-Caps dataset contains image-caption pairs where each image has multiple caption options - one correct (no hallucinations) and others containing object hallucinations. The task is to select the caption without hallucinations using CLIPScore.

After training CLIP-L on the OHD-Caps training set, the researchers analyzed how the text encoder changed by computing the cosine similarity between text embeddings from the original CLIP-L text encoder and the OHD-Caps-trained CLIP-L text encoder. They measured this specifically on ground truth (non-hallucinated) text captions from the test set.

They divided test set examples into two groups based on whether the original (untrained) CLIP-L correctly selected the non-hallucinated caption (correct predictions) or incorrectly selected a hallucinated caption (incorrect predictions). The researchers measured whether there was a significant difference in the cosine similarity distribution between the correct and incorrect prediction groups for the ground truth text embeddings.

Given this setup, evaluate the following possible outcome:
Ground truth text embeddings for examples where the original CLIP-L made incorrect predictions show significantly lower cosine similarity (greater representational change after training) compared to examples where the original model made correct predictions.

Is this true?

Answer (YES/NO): NO